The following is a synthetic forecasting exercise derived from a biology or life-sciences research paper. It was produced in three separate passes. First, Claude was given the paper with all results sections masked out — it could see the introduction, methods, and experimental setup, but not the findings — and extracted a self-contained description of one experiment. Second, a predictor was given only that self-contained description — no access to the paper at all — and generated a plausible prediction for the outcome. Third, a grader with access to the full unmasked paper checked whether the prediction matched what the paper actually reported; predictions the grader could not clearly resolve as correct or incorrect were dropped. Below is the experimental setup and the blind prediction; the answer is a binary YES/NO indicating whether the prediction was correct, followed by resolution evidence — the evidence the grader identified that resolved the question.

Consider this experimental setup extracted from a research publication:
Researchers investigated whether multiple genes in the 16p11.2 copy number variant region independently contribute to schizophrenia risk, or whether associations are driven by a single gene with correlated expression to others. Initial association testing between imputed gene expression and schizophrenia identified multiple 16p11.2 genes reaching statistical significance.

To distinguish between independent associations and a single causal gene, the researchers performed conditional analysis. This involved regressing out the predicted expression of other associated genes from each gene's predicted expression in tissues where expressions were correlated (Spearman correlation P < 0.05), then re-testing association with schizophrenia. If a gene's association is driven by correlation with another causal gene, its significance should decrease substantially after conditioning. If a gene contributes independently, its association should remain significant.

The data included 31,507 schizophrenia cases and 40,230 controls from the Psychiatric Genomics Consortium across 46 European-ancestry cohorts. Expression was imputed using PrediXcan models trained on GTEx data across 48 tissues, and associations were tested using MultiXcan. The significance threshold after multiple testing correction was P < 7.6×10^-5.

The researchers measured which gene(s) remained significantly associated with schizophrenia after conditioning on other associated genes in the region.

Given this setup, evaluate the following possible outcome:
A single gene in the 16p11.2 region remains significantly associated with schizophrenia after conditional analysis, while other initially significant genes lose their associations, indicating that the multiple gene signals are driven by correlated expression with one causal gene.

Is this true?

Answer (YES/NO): YES